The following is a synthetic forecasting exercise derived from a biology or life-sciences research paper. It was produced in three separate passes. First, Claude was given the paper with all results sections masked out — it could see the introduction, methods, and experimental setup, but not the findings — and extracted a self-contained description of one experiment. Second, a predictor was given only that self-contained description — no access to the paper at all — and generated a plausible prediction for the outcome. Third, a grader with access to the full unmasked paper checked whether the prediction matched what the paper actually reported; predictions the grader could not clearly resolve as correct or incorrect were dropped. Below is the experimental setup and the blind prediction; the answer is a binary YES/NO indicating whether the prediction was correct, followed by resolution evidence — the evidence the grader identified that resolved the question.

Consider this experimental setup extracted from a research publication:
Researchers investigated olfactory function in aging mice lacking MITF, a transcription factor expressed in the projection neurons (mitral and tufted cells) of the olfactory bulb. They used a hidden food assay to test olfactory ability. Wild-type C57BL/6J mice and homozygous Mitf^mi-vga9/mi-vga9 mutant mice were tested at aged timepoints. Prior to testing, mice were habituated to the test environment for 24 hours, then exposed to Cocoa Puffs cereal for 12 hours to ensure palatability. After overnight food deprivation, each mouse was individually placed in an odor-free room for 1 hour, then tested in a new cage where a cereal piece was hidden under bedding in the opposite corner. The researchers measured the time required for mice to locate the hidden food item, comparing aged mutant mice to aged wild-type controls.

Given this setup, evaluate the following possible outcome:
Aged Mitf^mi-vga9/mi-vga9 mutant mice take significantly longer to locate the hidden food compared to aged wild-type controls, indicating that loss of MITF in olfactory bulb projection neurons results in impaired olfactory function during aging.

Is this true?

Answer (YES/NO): YES